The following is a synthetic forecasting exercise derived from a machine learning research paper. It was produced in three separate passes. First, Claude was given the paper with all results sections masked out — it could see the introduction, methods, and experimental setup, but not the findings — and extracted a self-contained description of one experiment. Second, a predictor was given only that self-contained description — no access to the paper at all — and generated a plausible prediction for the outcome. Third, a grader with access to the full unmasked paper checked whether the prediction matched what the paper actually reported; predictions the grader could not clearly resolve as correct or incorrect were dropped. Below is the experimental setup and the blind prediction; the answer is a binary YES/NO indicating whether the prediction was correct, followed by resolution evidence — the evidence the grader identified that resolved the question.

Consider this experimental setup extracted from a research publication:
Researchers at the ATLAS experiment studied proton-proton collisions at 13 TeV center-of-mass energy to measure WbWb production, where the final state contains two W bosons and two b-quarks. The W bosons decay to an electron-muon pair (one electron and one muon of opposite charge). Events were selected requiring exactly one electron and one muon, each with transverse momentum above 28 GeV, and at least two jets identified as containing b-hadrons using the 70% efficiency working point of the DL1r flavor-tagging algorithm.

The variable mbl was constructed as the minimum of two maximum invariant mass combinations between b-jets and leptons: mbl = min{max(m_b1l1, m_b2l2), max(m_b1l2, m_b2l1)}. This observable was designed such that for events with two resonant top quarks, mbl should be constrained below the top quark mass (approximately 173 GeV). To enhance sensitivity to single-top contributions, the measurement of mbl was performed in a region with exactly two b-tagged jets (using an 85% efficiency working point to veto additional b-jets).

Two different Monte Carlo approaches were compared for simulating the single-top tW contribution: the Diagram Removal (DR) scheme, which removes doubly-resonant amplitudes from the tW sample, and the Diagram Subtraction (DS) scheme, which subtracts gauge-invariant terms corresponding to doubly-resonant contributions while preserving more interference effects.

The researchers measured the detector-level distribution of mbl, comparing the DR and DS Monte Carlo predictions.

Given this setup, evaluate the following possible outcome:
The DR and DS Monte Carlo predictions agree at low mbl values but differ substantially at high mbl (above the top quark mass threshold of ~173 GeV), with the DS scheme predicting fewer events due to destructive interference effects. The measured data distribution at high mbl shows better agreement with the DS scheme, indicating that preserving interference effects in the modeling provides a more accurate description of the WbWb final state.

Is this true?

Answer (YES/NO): NO